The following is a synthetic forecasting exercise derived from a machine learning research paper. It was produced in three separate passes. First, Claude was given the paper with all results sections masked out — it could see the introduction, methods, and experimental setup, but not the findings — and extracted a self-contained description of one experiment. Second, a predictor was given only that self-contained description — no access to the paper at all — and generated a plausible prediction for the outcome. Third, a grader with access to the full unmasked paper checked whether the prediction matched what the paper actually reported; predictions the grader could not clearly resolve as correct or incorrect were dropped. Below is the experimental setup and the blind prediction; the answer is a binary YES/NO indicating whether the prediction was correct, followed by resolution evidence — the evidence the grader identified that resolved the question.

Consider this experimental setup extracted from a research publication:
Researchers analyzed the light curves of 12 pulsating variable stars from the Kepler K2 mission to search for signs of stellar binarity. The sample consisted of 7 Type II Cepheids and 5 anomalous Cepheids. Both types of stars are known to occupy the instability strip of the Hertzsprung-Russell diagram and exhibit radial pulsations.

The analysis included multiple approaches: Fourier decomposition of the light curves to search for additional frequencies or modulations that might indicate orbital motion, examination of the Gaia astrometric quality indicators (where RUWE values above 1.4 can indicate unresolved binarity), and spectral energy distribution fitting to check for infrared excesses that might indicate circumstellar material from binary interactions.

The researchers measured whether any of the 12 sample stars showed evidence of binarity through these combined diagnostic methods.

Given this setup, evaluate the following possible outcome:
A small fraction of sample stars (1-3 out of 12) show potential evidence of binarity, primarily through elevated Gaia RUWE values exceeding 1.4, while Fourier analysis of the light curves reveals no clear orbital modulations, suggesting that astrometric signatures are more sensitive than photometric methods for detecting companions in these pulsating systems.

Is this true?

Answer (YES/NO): NO